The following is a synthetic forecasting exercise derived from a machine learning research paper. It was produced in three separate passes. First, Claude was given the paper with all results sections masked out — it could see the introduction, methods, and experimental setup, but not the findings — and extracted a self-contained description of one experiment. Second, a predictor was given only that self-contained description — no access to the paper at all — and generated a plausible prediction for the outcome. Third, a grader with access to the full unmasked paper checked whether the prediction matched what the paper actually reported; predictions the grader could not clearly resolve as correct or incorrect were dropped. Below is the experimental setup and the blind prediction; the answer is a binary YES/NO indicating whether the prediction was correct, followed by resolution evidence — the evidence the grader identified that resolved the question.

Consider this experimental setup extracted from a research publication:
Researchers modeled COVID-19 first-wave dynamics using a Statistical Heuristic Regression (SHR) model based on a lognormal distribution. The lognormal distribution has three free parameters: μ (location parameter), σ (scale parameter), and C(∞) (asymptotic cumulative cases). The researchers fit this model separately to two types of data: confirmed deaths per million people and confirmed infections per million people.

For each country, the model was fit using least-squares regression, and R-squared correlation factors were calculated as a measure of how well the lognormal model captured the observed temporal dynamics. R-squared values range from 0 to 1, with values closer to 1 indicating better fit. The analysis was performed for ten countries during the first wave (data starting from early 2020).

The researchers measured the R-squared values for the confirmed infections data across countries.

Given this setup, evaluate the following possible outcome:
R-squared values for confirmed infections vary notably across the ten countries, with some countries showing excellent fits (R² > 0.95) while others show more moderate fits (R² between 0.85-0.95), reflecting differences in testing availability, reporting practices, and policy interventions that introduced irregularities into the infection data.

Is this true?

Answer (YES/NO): NO